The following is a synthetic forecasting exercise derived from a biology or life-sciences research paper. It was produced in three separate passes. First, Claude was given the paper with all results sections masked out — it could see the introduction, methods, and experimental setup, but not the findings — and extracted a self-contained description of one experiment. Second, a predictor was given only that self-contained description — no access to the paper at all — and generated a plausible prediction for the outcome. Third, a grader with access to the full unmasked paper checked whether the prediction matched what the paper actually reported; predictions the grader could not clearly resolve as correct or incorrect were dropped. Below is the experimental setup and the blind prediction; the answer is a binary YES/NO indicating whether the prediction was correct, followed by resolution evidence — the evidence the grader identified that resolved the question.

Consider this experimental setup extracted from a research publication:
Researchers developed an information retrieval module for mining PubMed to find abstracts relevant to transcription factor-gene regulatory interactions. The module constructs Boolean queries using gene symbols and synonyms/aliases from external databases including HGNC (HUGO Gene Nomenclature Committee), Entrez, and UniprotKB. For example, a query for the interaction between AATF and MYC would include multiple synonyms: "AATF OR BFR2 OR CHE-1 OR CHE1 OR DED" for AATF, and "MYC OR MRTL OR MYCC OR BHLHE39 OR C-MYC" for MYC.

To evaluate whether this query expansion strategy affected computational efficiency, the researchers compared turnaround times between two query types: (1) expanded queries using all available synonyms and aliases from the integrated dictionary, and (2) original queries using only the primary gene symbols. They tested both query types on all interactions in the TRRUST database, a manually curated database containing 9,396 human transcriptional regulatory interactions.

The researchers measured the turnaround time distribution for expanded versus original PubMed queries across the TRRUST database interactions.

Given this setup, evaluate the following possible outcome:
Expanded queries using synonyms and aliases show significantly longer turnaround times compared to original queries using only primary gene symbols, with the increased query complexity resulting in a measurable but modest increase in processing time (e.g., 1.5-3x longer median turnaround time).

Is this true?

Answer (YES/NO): NO